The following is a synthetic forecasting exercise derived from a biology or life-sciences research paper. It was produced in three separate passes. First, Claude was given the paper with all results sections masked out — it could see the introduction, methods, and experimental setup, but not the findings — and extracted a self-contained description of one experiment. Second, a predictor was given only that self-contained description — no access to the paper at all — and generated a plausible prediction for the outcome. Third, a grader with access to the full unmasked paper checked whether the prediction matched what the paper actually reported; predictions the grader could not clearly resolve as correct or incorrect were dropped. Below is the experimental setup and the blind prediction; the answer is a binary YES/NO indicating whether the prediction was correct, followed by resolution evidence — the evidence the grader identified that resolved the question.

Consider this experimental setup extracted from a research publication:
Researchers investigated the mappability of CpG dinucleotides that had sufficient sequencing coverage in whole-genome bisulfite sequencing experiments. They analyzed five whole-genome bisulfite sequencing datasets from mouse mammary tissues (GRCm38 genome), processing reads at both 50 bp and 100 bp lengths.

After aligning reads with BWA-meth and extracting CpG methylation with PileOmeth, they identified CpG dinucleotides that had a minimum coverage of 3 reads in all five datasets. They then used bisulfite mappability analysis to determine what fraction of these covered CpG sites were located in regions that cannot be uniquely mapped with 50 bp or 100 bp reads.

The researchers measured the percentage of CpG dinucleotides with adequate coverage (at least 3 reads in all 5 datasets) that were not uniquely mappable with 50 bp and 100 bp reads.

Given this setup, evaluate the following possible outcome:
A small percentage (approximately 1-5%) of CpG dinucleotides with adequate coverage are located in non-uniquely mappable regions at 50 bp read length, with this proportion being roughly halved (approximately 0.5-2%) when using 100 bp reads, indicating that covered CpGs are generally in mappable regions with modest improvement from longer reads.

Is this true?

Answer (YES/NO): NO